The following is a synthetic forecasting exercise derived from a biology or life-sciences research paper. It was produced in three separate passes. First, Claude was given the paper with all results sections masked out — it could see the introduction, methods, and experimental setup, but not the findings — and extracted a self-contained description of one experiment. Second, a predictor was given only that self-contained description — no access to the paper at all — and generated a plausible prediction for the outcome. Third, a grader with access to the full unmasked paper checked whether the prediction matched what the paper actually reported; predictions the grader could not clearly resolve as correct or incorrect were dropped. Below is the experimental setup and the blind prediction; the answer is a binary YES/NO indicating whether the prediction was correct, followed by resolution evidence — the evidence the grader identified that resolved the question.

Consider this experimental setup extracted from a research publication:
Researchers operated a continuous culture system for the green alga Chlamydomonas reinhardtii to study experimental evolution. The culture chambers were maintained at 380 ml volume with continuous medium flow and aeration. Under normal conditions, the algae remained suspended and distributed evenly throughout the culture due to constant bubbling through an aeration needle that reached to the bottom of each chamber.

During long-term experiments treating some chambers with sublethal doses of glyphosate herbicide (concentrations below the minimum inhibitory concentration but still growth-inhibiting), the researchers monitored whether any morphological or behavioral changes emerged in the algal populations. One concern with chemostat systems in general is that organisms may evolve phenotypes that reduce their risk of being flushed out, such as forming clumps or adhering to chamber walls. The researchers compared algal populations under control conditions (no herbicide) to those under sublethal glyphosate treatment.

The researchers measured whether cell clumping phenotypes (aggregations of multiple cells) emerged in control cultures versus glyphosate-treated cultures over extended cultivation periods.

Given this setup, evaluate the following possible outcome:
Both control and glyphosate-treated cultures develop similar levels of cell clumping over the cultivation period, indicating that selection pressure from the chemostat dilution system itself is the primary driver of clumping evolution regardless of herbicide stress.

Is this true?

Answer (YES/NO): NO